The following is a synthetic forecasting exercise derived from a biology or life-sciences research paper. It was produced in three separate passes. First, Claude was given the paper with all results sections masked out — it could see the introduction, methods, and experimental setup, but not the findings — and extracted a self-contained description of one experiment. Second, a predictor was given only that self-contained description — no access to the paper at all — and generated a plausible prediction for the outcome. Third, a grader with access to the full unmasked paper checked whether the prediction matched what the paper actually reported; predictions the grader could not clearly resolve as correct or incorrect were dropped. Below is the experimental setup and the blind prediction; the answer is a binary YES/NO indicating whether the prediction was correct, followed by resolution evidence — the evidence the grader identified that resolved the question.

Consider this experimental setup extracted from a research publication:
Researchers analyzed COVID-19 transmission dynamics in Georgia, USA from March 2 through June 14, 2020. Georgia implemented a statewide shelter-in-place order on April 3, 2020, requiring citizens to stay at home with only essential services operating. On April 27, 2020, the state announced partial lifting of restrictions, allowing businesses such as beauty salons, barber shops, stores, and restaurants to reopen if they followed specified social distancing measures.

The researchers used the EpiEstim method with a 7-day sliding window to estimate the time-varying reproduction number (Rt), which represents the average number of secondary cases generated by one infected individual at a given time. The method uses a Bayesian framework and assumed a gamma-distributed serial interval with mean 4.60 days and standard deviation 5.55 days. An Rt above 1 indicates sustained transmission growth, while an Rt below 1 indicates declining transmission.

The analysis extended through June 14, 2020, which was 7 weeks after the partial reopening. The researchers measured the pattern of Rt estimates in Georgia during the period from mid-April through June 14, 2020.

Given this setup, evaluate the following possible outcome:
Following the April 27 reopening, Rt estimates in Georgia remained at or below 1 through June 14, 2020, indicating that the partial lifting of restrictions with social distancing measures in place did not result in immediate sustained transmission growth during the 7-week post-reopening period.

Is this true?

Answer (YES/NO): NO